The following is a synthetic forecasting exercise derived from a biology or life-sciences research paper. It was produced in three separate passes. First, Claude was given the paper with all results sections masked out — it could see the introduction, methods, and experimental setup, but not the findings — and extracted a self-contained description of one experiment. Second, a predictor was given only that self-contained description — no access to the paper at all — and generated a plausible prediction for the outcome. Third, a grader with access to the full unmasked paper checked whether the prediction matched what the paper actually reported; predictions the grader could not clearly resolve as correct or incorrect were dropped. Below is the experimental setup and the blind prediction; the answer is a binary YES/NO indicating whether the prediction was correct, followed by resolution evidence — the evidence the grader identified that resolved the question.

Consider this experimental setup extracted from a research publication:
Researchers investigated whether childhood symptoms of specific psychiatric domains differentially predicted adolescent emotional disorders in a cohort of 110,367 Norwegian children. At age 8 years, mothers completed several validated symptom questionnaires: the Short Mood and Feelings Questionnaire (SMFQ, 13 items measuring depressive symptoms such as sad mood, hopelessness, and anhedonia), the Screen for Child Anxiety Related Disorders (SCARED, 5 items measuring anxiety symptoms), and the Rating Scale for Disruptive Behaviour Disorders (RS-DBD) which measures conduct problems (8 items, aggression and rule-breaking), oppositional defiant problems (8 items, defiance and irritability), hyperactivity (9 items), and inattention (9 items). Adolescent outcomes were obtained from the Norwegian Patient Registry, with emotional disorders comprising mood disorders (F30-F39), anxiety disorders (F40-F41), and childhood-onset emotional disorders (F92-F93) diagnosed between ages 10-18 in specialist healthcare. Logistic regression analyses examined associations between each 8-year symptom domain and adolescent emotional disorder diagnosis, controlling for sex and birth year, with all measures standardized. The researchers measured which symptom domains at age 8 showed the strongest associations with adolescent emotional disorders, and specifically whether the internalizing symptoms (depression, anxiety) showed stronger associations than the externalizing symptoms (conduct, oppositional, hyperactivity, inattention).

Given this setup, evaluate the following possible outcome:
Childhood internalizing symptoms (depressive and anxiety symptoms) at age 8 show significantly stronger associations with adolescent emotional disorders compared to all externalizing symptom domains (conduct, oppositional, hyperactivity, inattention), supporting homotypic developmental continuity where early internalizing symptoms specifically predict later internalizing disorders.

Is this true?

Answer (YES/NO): NO